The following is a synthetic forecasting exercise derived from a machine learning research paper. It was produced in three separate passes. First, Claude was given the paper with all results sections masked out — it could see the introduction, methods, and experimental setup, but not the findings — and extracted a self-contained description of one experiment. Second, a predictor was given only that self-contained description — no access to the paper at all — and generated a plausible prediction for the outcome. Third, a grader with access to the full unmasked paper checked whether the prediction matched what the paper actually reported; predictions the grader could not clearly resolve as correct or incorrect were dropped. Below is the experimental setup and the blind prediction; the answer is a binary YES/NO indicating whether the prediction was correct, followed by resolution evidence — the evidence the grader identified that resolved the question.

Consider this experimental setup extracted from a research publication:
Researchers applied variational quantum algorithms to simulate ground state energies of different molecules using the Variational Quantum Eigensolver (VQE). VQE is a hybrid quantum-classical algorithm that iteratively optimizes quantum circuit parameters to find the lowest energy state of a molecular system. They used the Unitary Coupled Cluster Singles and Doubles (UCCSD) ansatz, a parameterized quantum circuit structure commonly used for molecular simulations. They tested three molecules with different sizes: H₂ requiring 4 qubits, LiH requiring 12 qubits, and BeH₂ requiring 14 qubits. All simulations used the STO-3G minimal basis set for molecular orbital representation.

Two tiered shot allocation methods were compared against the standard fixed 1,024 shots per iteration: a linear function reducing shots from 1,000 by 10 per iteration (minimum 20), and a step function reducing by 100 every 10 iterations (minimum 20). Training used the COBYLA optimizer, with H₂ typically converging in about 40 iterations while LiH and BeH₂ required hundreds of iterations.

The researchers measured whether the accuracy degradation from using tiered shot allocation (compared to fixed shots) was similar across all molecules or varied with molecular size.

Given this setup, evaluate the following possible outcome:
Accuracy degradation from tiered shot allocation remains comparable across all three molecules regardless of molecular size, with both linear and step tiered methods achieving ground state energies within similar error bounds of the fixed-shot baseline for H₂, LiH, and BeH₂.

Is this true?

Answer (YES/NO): NO